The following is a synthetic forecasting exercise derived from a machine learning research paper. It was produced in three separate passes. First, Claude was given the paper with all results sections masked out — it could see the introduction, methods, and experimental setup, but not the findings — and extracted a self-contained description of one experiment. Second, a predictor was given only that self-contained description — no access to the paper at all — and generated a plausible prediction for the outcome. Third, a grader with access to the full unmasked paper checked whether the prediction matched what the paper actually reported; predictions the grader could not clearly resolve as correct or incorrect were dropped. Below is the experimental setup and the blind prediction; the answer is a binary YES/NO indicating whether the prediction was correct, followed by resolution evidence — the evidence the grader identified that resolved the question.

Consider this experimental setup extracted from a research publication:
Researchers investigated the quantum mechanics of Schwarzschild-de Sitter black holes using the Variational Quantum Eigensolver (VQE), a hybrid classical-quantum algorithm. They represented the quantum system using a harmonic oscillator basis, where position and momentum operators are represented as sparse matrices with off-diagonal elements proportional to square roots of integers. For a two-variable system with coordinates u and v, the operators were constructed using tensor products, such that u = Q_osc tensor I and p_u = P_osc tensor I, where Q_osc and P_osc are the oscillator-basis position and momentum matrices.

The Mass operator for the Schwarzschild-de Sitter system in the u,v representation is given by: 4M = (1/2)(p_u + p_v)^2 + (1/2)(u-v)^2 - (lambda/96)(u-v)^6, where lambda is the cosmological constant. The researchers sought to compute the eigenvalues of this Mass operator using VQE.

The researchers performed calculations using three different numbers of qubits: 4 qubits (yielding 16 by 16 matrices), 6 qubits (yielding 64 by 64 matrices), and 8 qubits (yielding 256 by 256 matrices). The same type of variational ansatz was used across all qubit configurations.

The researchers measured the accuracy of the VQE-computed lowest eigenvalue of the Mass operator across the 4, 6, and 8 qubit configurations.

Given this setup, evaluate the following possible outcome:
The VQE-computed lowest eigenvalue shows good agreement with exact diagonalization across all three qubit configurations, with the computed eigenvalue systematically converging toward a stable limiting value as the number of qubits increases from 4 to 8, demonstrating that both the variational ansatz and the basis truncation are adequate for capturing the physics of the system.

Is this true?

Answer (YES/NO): NO